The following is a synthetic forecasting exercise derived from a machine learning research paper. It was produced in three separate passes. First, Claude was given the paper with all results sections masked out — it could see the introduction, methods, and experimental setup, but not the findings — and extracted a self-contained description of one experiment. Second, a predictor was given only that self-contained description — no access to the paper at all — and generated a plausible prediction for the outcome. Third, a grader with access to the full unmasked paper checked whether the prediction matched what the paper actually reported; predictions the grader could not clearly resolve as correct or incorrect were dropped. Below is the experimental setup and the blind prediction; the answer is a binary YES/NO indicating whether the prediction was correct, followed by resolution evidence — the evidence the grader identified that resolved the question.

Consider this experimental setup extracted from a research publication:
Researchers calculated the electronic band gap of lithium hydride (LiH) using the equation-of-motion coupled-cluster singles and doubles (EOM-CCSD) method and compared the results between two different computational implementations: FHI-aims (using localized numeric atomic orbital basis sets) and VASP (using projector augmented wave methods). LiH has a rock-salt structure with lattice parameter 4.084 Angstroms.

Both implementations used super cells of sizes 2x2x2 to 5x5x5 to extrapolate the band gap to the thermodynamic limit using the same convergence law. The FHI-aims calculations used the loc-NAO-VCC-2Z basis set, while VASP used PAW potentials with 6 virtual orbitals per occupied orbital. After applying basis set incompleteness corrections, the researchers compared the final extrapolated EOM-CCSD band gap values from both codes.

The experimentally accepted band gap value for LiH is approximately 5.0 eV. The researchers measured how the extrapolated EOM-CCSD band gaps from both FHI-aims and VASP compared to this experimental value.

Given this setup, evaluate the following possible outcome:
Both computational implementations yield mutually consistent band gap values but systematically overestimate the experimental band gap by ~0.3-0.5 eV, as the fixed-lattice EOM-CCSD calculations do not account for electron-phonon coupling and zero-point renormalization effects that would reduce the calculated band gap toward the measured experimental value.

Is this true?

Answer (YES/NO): NO